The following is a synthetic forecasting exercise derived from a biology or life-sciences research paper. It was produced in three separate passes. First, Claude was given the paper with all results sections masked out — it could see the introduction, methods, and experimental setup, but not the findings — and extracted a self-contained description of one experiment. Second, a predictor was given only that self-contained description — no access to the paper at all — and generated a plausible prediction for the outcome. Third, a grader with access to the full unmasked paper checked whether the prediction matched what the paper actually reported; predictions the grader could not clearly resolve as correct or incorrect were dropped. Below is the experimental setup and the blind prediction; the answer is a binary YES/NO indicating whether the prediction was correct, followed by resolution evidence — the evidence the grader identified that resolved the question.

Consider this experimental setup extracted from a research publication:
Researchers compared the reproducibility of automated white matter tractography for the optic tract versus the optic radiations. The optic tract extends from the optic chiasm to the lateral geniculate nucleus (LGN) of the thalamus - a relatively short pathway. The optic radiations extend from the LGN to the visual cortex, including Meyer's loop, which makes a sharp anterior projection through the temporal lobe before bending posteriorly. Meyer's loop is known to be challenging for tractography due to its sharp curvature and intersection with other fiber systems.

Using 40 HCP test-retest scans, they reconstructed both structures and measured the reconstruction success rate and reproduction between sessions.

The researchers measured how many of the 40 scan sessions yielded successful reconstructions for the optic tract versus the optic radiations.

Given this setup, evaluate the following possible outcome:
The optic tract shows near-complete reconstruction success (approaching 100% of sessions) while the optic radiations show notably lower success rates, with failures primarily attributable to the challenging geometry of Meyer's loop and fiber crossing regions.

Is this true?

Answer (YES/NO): NO